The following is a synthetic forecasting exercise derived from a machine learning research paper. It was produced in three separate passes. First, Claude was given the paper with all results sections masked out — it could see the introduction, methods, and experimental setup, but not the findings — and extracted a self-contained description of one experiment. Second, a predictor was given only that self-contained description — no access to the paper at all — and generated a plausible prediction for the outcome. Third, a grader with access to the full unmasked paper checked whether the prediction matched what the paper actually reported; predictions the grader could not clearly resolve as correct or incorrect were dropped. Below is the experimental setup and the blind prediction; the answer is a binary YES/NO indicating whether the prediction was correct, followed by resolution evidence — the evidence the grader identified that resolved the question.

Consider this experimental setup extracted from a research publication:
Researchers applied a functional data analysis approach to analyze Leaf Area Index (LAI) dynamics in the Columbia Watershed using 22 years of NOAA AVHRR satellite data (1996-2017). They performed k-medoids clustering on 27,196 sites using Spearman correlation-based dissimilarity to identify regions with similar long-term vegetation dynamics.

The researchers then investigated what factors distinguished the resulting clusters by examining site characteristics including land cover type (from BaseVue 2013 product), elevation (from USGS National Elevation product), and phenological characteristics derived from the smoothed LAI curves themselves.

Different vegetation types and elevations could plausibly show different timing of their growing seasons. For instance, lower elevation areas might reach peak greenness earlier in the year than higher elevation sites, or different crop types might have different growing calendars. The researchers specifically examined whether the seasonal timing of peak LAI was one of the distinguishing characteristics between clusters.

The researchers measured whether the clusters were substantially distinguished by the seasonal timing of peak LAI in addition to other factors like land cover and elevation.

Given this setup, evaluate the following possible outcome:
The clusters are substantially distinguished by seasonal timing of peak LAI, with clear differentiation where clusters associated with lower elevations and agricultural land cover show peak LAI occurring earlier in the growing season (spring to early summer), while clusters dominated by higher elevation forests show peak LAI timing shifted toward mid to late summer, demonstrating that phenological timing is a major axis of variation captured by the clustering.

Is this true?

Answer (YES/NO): NO